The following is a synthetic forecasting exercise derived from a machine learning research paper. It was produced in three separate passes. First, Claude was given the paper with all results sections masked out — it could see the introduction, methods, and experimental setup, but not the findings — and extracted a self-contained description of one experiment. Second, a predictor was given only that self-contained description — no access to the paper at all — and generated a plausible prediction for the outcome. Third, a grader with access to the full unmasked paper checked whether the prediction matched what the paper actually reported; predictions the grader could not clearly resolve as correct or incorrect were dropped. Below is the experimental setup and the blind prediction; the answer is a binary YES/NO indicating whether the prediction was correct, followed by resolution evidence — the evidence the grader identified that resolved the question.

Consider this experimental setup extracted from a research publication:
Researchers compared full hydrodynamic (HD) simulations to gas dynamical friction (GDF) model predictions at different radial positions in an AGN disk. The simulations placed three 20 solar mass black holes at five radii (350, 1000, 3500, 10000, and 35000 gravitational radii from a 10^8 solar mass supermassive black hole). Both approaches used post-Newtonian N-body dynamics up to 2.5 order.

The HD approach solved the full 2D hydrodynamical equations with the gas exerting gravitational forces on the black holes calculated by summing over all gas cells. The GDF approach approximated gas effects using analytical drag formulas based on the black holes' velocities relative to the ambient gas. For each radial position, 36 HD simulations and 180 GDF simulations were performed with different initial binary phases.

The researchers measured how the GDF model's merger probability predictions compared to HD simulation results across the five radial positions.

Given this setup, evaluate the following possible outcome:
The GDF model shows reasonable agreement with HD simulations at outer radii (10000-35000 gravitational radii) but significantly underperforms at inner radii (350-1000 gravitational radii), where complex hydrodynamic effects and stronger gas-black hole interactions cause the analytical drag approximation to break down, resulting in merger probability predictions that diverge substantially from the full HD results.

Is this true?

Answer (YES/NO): NO